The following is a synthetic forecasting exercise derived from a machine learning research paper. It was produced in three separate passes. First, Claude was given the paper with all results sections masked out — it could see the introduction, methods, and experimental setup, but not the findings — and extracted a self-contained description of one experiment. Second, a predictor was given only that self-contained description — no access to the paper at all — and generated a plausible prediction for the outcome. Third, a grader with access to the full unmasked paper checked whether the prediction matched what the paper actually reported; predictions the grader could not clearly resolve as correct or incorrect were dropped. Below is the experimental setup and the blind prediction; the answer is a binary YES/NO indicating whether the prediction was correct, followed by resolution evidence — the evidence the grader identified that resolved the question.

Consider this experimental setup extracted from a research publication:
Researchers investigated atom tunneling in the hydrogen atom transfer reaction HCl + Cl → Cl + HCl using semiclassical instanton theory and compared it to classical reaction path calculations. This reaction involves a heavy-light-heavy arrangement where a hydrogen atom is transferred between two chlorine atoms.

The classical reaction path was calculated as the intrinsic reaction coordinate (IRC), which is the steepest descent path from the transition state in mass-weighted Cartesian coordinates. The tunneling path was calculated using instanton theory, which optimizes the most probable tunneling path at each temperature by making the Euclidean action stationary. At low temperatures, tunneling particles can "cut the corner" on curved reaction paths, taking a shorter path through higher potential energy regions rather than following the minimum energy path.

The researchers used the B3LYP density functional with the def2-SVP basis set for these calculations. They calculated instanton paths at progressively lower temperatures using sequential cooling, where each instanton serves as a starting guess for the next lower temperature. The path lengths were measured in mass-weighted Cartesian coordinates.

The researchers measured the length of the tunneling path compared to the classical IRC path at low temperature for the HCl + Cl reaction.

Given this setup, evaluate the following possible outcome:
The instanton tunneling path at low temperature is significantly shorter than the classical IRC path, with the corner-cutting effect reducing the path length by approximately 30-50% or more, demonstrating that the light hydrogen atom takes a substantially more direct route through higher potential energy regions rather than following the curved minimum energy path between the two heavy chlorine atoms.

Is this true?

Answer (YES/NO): YES